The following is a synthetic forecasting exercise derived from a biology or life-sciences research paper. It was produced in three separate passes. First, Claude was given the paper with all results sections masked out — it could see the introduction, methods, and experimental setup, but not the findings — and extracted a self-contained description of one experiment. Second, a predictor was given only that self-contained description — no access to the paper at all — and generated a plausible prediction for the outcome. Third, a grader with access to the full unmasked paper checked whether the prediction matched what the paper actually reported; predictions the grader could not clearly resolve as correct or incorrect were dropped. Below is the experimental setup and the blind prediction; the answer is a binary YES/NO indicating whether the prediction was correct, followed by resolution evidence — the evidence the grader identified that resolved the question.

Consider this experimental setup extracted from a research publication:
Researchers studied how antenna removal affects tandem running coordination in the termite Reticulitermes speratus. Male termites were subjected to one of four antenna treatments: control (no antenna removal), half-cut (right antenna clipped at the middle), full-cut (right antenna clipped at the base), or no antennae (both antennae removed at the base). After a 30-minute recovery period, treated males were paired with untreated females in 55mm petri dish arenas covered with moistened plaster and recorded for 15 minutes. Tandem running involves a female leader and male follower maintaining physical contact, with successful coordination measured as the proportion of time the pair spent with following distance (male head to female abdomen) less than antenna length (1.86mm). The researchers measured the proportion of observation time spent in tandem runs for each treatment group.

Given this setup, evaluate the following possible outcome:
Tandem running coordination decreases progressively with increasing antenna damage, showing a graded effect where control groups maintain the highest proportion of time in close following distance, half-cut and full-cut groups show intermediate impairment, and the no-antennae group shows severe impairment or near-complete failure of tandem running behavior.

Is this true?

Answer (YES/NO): YES